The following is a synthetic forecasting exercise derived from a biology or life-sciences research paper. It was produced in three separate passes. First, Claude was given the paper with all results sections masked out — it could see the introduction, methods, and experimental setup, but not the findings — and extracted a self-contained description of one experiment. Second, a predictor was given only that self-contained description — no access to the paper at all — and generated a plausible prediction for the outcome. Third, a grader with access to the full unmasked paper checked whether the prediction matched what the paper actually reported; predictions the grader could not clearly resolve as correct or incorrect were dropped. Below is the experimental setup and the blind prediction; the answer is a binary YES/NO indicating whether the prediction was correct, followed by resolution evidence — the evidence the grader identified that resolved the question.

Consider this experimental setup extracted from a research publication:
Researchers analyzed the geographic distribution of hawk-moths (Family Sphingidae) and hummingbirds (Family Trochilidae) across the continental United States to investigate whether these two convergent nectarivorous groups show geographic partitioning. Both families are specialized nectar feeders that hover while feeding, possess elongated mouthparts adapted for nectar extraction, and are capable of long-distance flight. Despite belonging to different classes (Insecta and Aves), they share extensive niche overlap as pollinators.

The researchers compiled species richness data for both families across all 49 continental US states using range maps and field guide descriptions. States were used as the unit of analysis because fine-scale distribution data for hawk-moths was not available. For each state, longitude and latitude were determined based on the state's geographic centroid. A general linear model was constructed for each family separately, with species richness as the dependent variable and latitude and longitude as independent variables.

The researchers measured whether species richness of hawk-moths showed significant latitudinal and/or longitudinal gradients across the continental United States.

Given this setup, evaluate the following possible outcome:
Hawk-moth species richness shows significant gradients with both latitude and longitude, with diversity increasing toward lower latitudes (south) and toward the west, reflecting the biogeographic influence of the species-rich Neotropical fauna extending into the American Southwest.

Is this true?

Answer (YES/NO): NO